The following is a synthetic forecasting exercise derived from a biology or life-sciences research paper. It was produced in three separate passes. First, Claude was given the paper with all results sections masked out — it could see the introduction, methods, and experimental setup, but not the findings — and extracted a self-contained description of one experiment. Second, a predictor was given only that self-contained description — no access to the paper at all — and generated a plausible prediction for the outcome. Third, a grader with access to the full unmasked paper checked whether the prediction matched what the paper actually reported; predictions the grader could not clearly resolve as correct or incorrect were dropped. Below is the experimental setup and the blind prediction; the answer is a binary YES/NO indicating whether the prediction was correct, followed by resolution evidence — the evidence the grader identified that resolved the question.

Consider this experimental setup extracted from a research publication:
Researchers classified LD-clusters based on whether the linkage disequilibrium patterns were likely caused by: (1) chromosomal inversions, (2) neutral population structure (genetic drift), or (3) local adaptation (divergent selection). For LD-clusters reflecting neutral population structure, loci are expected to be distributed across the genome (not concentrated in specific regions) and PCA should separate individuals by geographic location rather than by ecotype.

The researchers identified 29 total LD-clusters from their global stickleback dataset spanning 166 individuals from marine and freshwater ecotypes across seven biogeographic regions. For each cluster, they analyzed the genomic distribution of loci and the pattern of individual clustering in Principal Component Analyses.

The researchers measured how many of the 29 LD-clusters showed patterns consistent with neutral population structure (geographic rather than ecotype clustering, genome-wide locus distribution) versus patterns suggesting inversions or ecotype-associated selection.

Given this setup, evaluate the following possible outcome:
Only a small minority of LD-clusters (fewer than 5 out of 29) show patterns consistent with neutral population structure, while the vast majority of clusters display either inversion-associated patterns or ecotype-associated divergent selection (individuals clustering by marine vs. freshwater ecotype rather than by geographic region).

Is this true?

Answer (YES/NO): NO